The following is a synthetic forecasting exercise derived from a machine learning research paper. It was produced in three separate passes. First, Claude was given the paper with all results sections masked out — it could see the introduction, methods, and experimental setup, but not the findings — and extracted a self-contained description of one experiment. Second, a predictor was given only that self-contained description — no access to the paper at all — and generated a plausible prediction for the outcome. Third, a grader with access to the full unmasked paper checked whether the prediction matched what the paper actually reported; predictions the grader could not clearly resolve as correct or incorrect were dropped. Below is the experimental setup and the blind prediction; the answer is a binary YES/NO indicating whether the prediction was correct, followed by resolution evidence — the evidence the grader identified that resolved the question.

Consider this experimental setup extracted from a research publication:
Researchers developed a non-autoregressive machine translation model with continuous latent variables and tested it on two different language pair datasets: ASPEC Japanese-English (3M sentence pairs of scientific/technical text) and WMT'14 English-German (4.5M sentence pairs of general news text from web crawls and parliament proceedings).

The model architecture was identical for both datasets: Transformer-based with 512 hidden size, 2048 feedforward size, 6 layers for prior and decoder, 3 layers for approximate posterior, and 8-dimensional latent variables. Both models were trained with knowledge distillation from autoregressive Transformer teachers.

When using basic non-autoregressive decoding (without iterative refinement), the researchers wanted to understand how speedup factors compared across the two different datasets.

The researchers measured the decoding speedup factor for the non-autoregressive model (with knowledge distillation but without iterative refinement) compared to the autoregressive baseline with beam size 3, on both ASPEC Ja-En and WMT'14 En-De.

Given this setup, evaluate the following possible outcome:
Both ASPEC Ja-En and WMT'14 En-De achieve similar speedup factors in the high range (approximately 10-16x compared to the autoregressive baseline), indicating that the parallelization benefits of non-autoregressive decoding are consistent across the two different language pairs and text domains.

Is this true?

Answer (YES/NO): NO